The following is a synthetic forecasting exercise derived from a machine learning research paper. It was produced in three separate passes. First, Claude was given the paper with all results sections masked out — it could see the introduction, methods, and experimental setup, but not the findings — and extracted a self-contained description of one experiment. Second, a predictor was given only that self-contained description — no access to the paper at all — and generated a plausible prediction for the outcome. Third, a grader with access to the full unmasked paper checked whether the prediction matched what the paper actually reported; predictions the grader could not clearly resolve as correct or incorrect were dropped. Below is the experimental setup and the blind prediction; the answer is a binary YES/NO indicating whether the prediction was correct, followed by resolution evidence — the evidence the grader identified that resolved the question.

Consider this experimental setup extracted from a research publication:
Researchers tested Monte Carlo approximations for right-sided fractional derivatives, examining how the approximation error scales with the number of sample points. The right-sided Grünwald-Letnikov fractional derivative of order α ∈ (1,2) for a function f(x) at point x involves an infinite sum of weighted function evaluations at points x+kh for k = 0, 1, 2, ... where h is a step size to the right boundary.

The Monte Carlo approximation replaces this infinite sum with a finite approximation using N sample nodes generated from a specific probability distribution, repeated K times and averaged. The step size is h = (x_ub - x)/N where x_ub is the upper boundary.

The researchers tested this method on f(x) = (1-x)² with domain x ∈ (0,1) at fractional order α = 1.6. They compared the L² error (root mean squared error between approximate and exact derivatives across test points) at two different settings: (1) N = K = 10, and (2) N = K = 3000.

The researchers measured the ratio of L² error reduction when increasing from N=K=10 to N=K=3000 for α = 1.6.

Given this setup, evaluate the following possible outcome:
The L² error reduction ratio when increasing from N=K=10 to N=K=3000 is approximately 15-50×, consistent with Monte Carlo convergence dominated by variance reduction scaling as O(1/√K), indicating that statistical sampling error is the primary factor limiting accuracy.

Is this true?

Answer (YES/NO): NO